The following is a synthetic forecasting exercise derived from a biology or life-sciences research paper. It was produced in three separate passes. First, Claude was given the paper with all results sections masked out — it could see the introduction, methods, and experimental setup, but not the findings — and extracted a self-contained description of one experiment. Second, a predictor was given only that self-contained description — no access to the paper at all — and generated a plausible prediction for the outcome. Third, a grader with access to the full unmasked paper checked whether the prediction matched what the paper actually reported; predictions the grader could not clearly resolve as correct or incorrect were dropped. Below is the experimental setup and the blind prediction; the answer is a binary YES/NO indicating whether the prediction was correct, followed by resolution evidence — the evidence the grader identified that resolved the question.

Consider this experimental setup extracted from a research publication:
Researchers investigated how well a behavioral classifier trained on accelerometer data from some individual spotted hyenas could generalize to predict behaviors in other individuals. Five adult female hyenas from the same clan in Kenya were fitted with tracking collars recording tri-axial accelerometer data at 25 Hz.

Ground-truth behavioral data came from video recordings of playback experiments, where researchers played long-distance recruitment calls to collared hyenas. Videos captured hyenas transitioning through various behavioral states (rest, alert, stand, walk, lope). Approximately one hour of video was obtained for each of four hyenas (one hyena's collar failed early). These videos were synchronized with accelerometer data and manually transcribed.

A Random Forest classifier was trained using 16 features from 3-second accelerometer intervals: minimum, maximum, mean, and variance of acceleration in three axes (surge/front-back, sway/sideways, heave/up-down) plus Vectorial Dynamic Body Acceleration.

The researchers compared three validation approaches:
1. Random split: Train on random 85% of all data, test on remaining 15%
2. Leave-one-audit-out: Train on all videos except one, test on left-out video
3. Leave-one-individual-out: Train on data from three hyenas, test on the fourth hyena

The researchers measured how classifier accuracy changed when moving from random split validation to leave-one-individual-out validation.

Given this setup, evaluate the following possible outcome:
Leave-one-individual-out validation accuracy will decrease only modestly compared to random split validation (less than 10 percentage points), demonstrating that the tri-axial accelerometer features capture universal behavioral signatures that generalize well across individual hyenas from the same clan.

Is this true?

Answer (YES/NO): NO